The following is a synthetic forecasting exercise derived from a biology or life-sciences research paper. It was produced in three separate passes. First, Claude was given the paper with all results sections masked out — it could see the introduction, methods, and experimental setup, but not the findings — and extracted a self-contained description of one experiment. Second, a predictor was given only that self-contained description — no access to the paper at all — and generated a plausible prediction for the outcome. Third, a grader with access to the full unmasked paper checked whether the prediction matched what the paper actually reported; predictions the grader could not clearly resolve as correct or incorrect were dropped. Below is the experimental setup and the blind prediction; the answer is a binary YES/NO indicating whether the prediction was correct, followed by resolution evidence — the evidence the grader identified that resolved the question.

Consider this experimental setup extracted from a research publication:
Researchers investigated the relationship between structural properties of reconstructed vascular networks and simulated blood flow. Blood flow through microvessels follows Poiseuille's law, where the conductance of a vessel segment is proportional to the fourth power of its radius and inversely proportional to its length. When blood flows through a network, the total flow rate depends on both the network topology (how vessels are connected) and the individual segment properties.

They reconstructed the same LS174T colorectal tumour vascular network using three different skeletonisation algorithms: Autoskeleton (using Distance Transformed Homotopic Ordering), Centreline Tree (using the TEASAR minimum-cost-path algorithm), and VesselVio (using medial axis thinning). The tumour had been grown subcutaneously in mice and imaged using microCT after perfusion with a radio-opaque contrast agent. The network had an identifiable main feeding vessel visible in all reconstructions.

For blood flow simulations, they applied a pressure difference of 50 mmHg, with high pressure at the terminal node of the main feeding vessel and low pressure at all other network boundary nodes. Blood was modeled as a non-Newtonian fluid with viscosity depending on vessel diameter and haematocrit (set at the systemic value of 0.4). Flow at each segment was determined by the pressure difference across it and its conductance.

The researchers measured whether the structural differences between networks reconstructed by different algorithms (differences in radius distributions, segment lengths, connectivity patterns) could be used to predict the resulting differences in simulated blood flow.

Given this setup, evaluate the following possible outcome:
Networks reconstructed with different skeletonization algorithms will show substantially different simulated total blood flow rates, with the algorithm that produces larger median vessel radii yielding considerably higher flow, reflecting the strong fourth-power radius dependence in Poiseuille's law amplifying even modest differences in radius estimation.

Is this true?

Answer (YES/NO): NO